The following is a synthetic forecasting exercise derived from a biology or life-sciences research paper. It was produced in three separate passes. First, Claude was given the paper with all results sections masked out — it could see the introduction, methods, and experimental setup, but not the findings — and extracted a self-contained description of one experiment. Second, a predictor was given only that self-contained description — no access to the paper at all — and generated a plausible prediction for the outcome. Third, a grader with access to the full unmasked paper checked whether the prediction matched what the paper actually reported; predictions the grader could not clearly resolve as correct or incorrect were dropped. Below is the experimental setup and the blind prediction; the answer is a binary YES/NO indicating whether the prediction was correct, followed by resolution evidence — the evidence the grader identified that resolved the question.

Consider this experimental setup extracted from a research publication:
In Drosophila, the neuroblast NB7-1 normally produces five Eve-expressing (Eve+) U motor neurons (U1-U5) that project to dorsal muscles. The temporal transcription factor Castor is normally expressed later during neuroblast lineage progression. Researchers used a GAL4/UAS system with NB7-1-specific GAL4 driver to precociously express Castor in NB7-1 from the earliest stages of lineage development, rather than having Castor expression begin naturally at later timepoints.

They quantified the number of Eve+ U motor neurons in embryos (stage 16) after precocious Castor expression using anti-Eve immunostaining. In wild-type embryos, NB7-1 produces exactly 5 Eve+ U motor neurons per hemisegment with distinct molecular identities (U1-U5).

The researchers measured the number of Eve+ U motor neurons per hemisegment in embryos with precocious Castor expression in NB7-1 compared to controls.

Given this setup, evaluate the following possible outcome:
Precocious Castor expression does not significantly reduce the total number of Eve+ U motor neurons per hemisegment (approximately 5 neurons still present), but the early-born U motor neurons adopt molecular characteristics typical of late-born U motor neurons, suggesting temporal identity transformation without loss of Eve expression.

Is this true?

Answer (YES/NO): NO